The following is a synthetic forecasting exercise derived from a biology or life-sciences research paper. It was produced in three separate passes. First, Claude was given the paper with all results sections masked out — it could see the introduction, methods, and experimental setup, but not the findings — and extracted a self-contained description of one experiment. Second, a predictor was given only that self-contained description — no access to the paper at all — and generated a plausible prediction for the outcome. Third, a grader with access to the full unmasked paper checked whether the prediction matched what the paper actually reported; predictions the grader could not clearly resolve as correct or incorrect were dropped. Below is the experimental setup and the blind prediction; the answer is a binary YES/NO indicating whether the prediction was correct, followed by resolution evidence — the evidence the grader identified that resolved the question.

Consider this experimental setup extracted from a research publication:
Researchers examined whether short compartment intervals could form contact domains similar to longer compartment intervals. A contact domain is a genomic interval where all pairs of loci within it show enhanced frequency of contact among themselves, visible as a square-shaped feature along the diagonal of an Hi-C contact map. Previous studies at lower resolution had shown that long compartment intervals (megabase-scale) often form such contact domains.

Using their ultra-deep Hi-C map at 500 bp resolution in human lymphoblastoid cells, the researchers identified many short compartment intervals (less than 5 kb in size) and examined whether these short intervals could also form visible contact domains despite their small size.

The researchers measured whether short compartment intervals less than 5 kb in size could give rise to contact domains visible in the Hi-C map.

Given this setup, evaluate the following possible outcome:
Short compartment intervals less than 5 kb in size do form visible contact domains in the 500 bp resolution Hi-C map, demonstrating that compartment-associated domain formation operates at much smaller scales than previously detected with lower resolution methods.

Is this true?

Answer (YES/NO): YES